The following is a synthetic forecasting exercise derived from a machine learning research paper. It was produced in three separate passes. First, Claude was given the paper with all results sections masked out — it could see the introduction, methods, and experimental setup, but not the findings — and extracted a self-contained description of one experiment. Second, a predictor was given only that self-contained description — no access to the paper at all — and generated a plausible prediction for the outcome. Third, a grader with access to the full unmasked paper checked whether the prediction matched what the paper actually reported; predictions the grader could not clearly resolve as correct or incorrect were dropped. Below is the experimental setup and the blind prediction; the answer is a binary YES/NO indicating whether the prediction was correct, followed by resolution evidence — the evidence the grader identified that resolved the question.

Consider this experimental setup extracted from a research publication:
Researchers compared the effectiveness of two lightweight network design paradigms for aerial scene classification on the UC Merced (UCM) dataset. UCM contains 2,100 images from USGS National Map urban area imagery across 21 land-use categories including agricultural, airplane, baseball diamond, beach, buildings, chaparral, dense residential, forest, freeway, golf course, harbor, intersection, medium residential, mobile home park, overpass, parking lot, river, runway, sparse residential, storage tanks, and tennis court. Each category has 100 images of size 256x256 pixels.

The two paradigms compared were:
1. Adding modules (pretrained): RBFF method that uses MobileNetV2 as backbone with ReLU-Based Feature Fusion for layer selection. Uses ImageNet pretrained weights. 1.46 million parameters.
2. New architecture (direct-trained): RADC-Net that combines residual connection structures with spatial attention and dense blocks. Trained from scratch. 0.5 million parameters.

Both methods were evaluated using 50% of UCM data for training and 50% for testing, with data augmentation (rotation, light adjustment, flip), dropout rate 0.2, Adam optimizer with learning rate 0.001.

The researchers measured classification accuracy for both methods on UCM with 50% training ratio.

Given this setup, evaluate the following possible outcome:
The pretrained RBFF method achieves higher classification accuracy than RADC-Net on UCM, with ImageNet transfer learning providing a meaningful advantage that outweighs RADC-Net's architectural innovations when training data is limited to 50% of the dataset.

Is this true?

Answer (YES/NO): NO